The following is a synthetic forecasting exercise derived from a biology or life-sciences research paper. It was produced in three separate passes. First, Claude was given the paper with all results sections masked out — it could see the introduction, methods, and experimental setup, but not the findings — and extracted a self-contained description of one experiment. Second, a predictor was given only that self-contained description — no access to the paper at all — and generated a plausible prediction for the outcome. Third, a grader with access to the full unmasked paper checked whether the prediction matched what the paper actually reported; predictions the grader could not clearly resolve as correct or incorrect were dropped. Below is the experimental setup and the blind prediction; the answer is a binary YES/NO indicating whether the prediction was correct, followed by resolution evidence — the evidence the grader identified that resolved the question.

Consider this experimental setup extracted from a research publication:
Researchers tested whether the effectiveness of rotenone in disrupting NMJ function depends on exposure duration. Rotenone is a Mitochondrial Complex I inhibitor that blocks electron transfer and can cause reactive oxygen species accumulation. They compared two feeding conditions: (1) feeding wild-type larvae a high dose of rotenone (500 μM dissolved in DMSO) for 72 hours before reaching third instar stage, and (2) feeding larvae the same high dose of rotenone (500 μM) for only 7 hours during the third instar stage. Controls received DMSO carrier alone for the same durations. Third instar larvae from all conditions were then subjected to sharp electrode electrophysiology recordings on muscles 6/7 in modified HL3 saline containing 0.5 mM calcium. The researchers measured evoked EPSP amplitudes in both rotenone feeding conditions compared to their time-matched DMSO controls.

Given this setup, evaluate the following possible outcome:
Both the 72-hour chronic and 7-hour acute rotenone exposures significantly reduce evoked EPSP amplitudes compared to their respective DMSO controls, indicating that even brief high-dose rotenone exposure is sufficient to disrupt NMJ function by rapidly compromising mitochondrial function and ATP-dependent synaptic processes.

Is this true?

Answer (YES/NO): YES